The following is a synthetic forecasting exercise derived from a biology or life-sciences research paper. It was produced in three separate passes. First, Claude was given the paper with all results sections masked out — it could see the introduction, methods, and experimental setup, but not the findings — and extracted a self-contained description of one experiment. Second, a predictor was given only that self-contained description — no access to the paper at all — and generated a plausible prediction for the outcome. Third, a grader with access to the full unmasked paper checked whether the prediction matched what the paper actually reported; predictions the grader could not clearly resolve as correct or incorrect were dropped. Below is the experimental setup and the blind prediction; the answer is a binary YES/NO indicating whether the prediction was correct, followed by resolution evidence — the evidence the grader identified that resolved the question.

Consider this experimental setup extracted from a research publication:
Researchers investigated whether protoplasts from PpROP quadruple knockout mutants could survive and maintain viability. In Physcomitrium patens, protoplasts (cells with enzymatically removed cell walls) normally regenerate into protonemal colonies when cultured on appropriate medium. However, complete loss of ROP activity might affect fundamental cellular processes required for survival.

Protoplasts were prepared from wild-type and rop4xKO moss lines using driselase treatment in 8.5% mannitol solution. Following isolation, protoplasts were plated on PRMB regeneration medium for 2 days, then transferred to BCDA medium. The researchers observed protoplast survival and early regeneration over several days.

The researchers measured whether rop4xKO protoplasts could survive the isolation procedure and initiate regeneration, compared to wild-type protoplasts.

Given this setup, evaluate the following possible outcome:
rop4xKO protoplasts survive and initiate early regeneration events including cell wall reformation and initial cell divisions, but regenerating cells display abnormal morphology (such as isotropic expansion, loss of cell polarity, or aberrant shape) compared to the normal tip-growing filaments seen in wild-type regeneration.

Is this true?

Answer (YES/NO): NO